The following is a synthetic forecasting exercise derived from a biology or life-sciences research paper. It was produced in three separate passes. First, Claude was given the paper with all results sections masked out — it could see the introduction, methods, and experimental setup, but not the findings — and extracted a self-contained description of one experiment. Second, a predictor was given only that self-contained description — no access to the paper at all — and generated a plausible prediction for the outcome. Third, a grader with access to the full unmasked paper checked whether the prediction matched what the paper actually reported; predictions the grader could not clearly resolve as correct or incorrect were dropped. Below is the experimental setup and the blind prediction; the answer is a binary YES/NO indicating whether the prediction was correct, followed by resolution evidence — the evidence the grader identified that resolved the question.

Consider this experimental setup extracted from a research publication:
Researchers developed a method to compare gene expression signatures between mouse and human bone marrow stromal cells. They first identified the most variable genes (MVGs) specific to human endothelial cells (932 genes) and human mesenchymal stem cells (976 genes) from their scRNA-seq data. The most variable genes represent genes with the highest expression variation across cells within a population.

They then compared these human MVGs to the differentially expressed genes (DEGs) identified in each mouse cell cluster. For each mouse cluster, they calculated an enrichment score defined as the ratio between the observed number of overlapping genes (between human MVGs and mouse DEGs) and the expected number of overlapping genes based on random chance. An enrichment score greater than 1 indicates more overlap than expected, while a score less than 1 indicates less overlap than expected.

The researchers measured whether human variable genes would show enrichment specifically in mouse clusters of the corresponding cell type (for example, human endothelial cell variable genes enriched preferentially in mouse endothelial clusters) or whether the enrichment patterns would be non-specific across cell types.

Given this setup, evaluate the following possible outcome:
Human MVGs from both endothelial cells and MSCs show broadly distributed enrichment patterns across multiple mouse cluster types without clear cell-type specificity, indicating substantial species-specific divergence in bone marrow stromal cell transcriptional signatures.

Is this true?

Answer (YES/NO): NO